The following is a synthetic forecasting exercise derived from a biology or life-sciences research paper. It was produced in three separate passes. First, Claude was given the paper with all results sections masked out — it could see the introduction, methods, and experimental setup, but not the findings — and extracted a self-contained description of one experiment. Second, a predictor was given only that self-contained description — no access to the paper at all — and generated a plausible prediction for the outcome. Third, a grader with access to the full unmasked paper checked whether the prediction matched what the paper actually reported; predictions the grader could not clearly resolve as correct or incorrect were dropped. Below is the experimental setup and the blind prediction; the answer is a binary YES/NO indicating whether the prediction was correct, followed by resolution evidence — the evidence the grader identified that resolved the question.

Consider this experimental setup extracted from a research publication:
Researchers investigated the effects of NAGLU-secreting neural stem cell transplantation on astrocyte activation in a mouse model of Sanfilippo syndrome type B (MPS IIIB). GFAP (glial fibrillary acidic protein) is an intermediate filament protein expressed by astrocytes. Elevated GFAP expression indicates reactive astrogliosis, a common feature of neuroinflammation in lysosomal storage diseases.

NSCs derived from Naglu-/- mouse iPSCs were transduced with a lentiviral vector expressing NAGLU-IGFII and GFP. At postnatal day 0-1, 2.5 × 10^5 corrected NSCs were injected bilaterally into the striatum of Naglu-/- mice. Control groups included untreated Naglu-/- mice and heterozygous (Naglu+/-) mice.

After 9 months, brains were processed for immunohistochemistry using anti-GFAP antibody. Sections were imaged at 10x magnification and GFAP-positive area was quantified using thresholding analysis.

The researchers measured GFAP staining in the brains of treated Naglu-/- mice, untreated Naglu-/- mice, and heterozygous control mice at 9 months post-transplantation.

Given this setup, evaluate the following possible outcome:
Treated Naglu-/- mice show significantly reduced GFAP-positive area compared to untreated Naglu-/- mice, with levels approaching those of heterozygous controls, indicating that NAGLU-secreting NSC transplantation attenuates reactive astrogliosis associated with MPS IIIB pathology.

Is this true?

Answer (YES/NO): YES